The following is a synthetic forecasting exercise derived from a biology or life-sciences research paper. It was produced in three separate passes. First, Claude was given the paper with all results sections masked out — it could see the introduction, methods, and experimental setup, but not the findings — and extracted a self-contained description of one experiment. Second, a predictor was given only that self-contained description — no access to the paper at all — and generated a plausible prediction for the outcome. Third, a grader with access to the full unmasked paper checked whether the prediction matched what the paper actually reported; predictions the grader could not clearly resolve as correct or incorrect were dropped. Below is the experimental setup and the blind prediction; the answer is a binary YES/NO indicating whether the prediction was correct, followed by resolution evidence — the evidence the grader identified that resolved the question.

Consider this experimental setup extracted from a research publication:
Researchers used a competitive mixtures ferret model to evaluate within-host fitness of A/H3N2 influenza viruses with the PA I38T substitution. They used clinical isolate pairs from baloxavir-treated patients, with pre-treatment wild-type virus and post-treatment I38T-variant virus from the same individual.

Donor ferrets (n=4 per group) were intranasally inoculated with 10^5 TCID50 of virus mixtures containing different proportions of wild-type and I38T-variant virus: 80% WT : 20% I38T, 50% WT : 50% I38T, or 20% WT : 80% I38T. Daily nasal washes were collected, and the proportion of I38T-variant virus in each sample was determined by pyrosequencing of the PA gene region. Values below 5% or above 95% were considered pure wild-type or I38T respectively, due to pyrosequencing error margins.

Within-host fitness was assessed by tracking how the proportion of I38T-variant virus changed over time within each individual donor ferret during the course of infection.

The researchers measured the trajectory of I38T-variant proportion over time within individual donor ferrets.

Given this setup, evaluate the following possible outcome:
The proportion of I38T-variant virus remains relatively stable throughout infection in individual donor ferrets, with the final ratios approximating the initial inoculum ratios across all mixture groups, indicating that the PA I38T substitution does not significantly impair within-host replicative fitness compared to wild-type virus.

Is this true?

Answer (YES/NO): NO